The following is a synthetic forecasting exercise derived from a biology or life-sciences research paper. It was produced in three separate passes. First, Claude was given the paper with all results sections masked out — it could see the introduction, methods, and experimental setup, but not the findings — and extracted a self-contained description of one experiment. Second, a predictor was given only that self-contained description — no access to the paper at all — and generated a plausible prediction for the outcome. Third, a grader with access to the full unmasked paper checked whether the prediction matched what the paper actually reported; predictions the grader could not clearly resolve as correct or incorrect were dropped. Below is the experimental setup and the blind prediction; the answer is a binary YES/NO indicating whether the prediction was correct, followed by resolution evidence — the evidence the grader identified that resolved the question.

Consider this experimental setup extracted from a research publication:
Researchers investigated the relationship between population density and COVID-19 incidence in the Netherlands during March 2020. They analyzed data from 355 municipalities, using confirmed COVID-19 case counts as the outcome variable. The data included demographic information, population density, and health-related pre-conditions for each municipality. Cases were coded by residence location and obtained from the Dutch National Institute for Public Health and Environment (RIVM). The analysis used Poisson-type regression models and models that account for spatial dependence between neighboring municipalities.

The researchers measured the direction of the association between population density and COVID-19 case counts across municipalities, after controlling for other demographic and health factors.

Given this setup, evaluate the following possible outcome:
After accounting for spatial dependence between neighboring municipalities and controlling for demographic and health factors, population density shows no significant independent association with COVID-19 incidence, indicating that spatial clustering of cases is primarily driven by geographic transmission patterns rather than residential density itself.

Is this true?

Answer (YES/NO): YES